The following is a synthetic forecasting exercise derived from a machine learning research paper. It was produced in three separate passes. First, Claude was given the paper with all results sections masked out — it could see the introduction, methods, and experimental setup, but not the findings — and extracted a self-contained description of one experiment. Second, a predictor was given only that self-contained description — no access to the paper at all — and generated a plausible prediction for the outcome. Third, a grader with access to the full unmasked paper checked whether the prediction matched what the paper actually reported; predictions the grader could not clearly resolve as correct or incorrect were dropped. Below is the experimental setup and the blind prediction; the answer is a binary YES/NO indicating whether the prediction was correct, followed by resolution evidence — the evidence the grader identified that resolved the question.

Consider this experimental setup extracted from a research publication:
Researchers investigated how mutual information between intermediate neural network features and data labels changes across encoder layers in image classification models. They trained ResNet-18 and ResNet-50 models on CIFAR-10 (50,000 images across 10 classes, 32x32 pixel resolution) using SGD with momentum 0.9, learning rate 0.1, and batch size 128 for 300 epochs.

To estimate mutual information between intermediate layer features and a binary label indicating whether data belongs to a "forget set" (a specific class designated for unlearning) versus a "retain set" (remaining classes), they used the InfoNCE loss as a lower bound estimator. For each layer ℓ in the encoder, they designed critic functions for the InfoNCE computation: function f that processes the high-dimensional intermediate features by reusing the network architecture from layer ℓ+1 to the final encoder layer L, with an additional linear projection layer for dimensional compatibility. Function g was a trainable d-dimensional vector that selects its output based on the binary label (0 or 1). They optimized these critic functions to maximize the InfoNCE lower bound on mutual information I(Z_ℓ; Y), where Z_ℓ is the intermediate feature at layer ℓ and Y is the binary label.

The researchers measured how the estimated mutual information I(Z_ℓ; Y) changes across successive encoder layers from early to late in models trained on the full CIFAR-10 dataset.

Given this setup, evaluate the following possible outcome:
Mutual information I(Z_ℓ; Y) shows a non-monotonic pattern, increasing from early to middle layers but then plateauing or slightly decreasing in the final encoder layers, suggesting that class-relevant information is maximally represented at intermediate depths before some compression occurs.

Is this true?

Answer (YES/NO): NO